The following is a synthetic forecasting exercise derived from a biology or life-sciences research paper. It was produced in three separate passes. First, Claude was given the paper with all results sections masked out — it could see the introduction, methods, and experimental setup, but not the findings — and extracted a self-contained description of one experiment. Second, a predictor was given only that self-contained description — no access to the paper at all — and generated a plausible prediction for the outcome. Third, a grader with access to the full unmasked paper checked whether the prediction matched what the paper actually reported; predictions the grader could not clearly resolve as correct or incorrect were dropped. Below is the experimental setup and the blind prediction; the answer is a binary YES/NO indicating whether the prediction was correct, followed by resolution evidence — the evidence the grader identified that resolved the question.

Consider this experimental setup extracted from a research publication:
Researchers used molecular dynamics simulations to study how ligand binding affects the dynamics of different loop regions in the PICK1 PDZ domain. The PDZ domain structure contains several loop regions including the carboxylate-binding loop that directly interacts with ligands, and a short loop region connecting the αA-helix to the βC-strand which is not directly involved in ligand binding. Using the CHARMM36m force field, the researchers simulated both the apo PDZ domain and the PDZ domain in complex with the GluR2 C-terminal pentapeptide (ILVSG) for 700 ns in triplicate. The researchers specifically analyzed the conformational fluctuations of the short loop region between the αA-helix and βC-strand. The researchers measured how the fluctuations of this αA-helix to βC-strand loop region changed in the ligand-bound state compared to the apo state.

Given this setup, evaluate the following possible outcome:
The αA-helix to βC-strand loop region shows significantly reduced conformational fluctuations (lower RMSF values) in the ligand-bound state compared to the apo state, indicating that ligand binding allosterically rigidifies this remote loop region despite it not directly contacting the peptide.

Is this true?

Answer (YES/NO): YES